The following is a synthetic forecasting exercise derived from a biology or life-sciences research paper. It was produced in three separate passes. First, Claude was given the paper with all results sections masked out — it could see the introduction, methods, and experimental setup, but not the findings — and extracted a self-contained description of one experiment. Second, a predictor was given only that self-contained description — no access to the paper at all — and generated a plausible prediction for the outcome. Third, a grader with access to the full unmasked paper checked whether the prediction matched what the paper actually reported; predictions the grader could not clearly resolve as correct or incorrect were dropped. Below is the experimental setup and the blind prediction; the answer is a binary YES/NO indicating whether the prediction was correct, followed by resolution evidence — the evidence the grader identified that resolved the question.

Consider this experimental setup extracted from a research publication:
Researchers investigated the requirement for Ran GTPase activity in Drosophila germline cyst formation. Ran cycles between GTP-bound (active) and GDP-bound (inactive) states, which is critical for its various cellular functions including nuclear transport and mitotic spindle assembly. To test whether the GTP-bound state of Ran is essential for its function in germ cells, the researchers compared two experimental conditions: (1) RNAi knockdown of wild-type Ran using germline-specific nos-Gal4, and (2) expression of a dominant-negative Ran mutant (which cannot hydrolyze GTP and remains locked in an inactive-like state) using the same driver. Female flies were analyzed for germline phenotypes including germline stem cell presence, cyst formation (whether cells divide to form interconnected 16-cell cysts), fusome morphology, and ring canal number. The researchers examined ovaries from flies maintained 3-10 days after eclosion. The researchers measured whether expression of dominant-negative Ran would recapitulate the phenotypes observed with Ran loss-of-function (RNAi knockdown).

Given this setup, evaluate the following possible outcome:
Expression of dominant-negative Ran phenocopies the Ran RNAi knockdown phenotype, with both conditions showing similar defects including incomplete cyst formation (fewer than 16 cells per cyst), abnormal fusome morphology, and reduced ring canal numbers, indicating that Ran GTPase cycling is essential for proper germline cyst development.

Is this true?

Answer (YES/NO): NO